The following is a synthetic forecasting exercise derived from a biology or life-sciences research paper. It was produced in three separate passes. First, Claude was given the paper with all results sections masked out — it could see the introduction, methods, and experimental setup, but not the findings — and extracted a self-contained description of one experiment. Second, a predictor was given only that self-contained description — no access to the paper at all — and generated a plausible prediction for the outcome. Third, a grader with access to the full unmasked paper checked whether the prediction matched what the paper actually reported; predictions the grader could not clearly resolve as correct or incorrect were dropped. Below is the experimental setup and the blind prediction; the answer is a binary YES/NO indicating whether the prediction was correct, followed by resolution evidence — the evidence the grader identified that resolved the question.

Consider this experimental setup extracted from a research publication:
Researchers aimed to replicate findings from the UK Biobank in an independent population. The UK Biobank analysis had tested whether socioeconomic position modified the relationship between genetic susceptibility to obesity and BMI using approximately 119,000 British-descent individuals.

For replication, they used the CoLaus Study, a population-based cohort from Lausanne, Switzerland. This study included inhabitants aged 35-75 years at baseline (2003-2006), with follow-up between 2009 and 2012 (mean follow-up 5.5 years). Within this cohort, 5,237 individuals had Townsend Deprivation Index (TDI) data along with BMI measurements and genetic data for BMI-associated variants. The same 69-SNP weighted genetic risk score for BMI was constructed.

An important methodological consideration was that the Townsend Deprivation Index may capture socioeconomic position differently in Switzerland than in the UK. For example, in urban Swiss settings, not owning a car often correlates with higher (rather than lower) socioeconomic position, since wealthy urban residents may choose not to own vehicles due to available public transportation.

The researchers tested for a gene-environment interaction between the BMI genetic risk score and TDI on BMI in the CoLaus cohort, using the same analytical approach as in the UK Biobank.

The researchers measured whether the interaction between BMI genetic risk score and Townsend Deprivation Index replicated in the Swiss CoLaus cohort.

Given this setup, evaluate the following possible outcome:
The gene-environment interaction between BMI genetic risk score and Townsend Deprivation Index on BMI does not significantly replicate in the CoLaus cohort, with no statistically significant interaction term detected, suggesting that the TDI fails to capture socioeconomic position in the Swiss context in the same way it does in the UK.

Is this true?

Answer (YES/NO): YES